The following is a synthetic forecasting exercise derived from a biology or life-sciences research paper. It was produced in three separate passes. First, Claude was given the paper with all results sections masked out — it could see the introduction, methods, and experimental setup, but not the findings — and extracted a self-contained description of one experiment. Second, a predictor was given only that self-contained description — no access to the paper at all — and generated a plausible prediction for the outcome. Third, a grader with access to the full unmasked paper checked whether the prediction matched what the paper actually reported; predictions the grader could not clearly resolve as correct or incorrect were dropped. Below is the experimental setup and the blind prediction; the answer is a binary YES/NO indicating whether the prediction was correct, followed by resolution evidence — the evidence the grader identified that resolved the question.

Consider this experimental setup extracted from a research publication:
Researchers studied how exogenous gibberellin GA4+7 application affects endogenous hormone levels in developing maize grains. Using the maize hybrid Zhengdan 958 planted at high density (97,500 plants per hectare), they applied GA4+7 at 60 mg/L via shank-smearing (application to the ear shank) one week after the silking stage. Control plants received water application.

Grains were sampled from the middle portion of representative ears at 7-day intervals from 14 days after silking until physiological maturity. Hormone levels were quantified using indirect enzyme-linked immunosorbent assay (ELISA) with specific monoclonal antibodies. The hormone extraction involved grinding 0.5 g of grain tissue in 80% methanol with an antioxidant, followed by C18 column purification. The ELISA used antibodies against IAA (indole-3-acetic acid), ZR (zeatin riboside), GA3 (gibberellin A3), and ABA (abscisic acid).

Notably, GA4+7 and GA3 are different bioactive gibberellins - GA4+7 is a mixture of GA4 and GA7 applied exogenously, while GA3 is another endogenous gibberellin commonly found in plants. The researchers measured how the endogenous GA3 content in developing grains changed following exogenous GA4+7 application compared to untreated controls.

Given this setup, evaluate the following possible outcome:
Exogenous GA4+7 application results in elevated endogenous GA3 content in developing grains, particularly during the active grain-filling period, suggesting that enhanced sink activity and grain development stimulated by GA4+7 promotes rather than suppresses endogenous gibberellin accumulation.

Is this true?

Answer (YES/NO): YES